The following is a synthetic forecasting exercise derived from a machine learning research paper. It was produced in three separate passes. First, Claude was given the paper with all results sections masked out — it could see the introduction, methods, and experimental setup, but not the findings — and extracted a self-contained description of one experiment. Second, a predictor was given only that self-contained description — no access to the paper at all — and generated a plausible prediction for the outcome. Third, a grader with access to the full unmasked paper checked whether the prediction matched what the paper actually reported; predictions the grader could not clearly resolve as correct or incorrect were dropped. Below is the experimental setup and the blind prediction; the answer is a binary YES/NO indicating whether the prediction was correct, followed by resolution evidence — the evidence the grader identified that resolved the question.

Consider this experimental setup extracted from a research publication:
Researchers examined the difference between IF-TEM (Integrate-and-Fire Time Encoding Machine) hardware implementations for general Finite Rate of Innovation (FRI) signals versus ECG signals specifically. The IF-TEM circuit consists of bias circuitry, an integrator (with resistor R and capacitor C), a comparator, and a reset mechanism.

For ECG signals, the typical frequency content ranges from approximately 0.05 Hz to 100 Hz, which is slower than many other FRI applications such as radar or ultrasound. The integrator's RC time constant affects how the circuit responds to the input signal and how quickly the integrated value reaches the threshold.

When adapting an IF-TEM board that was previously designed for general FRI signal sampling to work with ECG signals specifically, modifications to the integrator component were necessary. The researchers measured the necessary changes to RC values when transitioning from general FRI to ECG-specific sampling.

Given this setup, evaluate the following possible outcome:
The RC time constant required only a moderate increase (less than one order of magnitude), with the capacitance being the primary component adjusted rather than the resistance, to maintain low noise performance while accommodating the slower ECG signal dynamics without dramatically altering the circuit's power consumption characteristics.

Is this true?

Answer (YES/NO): NO